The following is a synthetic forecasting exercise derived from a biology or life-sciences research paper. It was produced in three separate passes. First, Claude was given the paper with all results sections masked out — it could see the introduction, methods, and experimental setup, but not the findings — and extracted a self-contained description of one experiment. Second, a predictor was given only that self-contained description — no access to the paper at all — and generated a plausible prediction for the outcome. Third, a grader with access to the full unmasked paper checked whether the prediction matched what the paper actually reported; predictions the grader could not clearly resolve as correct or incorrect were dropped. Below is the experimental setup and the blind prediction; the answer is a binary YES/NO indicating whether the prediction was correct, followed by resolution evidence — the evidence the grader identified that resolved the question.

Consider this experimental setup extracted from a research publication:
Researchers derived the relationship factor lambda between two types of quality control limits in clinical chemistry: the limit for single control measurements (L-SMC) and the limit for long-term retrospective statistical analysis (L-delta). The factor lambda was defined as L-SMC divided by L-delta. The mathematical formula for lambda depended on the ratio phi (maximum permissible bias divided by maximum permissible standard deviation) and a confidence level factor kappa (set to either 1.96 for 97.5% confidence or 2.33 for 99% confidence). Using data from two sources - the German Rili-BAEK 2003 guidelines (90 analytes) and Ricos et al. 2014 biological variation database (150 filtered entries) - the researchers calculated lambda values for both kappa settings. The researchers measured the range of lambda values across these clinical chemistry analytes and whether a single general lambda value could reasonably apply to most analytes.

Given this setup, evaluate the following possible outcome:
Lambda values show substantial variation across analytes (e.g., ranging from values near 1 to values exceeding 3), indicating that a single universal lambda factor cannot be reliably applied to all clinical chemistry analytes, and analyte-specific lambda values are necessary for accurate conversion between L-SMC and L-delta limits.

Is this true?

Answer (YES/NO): NO